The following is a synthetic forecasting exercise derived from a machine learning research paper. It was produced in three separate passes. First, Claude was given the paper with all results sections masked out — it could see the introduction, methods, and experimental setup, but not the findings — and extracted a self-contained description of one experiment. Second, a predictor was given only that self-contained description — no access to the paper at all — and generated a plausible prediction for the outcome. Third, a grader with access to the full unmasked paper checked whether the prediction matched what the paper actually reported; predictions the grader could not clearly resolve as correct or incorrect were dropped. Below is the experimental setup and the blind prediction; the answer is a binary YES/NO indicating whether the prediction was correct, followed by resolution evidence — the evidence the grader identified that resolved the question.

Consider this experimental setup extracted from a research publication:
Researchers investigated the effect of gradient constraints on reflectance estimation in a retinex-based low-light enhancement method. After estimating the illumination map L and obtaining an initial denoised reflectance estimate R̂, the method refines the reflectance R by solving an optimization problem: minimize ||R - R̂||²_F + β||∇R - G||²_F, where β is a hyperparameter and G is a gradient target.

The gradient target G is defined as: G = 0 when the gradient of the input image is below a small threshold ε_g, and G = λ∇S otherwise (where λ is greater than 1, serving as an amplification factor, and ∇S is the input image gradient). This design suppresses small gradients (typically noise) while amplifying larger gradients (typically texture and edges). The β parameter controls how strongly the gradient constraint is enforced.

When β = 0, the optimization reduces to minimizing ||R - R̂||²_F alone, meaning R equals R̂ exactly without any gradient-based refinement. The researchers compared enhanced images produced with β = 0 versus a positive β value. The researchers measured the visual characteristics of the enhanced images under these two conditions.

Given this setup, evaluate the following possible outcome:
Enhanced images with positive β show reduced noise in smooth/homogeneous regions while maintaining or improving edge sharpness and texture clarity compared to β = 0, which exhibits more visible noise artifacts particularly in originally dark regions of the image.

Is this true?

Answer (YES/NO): NO